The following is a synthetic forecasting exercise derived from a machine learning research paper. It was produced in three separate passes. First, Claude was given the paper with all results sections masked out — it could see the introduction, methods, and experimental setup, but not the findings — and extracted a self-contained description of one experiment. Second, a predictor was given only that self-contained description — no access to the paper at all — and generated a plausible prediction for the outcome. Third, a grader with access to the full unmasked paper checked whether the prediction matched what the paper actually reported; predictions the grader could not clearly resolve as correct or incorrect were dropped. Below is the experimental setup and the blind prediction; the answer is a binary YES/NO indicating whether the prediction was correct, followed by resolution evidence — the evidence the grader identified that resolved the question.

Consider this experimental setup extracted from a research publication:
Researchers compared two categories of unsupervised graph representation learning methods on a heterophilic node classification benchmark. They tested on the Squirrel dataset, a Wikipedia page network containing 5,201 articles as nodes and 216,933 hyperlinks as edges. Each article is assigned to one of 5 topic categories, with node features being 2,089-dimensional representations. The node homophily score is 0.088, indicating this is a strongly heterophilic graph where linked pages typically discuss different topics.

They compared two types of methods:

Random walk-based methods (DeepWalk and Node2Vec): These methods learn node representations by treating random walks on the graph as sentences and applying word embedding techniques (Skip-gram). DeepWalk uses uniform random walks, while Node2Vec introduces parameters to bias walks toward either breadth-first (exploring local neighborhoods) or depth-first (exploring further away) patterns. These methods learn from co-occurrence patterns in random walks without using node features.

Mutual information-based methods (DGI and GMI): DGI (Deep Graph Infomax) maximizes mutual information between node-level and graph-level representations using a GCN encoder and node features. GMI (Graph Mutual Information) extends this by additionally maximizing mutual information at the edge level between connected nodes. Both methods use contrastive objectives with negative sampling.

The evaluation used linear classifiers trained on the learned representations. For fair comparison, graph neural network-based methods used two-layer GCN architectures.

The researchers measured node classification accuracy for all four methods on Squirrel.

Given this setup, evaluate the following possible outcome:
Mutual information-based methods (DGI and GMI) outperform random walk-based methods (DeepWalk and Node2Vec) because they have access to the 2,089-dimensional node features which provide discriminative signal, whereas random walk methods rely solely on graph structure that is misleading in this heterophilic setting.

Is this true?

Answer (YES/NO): YES